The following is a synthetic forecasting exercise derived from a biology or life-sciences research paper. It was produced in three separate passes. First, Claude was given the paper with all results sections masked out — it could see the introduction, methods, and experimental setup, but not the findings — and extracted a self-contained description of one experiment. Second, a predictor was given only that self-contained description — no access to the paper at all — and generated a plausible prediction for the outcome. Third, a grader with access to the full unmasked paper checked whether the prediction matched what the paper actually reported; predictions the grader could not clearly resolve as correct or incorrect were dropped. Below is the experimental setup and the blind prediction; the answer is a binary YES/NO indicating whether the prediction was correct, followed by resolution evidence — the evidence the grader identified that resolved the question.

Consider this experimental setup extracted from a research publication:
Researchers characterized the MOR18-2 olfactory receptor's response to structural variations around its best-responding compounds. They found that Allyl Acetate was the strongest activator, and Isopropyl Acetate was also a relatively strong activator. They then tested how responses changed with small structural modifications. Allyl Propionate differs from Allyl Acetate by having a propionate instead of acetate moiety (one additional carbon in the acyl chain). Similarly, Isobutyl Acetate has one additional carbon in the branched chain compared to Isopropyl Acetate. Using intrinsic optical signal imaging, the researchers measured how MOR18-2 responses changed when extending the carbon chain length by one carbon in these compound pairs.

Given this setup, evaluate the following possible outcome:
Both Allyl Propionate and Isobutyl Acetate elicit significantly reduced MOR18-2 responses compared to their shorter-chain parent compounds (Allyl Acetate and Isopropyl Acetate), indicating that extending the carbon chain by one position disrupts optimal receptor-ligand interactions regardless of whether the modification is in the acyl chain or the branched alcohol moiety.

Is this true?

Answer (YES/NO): YES